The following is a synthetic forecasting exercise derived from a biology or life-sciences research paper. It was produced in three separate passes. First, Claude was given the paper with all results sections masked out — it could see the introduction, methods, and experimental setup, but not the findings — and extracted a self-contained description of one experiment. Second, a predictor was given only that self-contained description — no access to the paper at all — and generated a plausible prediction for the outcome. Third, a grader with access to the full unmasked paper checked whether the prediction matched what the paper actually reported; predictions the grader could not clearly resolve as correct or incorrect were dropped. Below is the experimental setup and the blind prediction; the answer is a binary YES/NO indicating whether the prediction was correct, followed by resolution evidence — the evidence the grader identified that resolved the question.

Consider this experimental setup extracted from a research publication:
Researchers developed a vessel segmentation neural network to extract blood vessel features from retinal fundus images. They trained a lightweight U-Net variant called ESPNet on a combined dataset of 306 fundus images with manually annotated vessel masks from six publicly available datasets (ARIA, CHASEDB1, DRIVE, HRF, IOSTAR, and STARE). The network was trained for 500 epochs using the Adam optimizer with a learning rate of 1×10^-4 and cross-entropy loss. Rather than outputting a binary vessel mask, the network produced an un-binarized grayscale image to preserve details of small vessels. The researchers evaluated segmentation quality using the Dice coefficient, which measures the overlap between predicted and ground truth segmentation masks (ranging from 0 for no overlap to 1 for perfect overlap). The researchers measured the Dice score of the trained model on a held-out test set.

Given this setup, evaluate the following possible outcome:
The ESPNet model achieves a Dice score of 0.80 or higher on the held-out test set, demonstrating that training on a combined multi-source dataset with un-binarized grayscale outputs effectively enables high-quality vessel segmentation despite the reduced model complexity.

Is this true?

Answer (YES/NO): NO